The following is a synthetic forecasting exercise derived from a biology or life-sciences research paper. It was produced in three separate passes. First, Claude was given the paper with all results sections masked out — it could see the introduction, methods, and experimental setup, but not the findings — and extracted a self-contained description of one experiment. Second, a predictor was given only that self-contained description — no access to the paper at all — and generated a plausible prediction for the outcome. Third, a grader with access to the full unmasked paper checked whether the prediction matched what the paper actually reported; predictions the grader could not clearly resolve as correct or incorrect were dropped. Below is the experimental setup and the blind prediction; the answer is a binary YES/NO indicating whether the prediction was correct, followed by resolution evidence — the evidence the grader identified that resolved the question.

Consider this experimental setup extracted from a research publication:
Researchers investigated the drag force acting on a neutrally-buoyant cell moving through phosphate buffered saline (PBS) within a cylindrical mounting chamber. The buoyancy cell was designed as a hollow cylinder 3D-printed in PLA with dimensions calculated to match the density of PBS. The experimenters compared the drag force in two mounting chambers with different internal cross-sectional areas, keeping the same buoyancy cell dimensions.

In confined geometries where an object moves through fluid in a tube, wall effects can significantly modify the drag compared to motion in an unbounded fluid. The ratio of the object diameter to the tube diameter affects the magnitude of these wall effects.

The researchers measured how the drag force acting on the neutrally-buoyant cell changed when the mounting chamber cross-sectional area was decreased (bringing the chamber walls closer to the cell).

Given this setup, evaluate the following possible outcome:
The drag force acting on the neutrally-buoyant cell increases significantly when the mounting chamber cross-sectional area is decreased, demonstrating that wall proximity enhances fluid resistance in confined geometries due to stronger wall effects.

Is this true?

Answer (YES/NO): YES